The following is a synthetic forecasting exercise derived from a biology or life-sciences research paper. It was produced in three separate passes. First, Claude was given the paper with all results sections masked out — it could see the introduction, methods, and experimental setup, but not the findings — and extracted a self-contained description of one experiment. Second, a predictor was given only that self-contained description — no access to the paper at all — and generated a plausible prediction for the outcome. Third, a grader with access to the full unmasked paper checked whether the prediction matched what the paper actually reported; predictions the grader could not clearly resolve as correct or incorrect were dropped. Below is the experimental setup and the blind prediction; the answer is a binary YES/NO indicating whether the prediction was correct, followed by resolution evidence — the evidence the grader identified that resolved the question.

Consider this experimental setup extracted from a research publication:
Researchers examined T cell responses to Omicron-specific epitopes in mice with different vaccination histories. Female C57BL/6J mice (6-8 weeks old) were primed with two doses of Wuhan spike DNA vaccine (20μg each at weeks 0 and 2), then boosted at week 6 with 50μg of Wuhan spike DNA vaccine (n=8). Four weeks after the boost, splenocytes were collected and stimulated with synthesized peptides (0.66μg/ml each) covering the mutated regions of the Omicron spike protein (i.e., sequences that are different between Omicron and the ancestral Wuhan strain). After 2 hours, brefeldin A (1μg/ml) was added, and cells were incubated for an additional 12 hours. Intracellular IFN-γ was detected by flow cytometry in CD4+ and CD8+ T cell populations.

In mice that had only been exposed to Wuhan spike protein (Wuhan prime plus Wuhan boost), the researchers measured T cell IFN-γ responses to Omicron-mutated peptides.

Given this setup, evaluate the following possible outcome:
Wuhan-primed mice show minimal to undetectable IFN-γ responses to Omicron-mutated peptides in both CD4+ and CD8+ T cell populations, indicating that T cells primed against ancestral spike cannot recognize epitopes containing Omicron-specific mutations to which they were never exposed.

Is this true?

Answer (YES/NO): NO